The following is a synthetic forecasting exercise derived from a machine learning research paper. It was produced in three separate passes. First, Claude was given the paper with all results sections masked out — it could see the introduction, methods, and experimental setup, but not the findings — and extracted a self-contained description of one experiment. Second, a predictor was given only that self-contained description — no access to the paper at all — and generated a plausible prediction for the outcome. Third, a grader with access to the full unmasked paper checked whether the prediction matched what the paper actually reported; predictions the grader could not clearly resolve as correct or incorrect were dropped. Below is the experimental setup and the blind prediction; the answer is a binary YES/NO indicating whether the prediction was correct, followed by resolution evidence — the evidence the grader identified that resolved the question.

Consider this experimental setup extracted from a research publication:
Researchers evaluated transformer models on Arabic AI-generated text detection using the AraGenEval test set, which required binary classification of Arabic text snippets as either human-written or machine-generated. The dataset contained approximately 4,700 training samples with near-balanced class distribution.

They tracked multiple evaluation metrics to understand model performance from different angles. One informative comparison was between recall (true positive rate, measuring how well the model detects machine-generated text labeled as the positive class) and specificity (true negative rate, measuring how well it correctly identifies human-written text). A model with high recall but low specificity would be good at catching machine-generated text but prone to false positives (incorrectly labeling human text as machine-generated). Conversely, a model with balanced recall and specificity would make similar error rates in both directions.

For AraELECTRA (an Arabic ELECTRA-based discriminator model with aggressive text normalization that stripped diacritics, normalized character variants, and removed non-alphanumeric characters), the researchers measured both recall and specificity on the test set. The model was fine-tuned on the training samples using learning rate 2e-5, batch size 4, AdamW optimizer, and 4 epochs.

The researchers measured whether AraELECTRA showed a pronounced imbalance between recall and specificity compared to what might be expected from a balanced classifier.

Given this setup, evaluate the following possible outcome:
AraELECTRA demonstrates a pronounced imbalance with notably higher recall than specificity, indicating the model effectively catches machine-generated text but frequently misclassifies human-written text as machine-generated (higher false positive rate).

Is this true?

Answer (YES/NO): YES